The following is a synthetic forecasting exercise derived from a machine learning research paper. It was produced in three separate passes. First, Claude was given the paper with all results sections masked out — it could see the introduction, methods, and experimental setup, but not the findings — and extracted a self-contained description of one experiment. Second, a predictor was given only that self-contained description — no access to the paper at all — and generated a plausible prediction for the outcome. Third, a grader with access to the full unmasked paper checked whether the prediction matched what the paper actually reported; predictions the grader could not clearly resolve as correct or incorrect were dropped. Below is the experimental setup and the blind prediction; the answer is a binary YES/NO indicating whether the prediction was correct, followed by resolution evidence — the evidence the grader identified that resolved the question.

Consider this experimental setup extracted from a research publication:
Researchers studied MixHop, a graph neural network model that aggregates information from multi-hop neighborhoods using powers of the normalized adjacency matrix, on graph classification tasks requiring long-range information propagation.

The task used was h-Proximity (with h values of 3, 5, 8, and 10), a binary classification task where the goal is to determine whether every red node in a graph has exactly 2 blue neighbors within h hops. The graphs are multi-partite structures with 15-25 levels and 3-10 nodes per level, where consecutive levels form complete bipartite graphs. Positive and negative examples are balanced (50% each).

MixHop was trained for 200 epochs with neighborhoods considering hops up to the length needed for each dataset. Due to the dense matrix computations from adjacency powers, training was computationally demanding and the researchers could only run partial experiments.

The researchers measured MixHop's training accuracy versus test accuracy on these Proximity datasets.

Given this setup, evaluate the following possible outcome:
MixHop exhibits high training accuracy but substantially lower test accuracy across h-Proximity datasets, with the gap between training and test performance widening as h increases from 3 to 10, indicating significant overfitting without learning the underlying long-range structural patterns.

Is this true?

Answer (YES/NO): NO